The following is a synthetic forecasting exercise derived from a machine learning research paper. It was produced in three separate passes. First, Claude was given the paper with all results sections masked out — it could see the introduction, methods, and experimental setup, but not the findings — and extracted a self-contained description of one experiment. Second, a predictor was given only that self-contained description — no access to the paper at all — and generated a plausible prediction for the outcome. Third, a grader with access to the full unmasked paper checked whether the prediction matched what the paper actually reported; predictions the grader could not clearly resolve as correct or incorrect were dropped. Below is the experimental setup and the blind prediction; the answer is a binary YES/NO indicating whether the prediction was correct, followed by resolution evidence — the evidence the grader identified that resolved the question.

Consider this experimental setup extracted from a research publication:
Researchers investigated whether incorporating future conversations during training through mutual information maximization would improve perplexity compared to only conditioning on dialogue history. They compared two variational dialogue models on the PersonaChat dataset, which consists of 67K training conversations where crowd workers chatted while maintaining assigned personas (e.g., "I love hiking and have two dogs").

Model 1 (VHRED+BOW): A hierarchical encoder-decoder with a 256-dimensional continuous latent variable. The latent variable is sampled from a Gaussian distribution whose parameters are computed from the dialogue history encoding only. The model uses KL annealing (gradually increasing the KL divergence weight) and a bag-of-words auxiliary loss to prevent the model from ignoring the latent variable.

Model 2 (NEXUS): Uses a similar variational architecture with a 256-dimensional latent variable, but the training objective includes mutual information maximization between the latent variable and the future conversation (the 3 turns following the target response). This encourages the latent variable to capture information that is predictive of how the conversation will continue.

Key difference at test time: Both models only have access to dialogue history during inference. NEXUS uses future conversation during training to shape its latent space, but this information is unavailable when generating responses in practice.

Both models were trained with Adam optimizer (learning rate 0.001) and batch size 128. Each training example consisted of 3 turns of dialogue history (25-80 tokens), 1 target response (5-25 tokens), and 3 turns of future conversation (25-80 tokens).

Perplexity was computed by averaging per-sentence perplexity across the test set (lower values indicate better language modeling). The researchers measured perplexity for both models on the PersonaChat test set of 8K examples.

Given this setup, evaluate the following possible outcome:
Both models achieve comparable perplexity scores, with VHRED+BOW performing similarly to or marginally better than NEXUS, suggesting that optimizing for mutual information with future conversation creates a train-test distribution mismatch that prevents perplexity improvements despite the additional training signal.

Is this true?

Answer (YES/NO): NO